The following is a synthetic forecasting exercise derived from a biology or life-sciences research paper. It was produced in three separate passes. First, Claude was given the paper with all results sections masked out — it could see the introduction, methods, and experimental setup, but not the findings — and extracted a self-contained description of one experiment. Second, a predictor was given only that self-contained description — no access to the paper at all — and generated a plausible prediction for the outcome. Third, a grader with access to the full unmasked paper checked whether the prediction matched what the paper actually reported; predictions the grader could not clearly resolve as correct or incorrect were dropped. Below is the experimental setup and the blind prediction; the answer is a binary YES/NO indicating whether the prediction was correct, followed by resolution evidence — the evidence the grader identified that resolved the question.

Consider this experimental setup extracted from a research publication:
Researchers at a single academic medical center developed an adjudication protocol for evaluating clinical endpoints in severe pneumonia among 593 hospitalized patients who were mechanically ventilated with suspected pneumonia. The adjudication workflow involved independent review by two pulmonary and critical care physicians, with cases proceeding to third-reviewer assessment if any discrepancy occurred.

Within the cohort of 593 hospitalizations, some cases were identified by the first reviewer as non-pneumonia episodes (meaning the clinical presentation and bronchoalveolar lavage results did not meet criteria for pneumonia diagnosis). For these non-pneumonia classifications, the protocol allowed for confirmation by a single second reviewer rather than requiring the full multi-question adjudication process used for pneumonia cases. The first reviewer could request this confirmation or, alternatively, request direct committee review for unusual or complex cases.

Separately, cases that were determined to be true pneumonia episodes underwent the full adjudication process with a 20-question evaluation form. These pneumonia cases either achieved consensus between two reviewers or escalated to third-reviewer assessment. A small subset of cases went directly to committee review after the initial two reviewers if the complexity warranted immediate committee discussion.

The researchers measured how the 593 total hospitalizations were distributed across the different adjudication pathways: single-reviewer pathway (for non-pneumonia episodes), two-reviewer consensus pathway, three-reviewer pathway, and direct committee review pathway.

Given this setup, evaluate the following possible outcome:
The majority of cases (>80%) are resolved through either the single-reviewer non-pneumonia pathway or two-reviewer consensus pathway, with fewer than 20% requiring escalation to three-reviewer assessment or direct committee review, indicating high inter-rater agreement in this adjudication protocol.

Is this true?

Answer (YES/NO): NO